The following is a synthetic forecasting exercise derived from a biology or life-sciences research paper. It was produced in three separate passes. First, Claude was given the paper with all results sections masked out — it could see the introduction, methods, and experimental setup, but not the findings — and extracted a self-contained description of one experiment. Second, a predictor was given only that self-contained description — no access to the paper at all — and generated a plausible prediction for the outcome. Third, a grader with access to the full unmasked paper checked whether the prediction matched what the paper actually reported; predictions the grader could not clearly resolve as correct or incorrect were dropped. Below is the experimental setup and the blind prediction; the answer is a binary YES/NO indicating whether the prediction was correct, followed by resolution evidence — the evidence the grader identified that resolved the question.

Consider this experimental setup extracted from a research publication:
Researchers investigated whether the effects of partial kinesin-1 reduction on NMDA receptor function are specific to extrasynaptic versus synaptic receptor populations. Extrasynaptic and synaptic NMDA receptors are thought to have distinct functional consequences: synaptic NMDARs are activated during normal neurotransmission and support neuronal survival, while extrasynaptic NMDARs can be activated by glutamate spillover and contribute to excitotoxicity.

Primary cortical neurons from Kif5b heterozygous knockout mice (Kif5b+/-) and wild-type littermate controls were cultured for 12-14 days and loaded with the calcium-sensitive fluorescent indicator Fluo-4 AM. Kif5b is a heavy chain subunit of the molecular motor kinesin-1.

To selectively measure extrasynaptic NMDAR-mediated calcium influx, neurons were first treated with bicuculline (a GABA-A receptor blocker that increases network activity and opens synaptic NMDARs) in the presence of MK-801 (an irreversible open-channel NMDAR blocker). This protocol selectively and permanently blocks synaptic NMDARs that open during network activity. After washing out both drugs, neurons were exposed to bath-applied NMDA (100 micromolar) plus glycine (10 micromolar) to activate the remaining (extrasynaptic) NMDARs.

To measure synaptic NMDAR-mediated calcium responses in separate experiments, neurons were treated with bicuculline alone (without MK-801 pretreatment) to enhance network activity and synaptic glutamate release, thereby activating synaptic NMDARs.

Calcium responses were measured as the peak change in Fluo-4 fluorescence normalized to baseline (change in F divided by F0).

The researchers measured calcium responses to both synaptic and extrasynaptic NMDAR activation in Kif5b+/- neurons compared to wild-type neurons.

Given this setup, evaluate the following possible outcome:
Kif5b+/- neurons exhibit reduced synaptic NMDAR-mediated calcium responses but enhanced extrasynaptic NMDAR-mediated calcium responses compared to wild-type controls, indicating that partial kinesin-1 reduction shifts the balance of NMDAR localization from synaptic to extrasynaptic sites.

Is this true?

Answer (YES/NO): NO